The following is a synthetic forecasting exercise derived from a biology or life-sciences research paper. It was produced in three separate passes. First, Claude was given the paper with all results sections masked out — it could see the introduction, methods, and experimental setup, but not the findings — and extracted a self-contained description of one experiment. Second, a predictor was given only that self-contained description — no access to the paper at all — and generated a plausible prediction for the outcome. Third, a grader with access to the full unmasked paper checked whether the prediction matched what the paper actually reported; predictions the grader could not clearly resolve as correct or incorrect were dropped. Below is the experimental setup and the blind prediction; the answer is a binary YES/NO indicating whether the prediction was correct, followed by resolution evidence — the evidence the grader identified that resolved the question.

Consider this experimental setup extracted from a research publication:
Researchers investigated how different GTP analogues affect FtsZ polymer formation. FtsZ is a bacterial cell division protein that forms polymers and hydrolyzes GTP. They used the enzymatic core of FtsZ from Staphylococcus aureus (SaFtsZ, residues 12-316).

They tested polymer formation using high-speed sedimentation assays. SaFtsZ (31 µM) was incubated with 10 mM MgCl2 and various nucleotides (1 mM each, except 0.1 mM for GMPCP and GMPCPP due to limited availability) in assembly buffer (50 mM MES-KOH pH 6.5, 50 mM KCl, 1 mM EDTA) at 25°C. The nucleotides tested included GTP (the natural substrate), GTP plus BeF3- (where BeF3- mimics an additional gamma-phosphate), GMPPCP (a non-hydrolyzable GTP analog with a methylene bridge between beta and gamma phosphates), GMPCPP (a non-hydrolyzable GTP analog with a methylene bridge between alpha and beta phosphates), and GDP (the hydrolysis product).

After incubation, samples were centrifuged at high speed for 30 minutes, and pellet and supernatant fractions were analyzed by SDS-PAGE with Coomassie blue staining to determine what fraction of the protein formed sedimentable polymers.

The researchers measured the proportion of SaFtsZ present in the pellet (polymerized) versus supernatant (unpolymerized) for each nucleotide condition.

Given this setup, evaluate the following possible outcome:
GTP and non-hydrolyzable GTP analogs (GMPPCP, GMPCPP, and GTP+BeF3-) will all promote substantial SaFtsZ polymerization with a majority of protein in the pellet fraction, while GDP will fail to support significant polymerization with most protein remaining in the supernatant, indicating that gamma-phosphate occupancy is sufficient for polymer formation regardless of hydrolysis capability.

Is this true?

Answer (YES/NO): NO